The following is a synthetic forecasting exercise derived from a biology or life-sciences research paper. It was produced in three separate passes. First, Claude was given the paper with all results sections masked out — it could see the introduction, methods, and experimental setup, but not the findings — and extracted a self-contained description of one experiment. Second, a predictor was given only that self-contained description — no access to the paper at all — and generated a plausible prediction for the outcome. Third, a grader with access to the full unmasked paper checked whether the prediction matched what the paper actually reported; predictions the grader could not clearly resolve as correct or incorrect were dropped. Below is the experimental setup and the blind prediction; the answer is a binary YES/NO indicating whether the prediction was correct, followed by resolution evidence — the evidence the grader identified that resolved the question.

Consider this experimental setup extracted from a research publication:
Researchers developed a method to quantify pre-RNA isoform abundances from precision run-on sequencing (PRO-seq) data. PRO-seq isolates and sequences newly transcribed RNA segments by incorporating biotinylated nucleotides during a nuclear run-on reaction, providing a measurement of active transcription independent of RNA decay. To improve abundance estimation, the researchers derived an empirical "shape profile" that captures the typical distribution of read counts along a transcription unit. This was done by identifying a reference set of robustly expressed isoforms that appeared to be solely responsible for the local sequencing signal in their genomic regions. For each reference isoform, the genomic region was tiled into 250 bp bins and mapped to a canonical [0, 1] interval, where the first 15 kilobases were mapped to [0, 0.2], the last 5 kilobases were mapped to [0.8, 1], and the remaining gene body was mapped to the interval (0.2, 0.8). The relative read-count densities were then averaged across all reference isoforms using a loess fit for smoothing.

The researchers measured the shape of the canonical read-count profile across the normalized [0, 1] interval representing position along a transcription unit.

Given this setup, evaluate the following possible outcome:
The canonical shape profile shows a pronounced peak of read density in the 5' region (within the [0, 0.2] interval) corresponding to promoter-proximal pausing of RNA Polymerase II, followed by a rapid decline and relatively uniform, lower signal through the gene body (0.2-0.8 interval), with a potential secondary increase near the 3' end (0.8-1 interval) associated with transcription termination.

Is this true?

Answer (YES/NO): NO